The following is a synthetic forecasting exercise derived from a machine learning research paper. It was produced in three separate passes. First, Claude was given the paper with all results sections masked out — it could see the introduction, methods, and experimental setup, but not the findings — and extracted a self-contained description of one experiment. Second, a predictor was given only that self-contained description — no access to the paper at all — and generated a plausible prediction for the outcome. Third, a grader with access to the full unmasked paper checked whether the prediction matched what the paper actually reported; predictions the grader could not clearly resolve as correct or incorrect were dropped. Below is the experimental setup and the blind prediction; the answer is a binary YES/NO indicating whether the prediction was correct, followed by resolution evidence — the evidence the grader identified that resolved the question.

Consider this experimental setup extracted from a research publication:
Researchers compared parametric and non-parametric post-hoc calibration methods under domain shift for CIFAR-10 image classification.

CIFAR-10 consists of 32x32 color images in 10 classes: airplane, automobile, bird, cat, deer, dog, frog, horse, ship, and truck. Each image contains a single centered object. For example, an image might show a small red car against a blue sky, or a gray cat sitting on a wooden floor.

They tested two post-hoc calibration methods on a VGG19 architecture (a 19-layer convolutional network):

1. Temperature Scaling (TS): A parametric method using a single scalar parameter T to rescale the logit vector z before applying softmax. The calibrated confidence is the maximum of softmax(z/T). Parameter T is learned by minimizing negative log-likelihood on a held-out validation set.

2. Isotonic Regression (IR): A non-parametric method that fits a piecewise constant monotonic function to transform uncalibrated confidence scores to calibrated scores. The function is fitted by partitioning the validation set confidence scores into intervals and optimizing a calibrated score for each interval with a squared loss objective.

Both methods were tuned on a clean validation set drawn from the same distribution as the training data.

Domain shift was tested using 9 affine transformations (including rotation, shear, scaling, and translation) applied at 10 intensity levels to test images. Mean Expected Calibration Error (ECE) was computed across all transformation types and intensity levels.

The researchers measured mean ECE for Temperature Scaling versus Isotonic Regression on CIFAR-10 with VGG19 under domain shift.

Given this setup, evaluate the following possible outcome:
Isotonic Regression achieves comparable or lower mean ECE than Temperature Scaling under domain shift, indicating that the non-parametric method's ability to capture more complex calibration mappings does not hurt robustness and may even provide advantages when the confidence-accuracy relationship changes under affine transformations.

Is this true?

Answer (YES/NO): NO